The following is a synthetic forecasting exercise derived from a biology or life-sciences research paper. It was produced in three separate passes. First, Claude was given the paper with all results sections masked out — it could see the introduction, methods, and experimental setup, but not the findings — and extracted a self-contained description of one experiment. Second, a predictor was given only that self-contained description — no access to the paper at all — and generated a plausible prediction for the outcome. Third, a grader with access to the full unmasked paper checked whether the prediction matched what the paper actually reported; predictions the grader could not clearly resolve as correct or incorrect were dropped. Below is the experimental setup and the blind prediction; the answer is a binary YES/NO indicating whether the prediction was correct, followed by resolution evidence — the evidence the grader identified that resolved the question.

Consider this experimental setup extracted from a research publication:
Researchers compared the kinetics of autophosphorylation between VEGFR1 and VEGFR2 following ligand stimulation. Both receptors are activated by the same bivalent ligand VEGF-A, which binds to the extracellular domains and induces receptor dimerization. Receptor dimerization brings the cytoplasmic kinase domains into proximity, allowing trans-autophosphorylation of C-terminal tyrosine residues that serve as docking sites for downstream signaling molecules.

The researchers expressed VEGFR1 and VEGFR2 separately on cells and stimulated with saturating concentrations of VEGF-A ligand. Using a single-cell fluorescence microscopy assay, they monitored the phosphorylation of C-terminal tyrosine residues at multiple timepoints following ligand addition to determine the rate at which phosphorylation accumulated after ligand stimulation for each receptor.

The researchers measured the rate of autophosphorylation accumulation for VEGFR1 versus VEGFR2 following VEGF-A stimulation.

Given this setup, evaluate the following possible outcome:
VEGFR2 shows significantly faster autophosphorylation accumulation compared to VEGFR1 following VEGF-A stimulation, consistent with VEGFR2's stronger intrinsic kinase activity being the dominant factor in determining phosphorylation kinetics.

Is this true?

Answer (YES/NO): NO